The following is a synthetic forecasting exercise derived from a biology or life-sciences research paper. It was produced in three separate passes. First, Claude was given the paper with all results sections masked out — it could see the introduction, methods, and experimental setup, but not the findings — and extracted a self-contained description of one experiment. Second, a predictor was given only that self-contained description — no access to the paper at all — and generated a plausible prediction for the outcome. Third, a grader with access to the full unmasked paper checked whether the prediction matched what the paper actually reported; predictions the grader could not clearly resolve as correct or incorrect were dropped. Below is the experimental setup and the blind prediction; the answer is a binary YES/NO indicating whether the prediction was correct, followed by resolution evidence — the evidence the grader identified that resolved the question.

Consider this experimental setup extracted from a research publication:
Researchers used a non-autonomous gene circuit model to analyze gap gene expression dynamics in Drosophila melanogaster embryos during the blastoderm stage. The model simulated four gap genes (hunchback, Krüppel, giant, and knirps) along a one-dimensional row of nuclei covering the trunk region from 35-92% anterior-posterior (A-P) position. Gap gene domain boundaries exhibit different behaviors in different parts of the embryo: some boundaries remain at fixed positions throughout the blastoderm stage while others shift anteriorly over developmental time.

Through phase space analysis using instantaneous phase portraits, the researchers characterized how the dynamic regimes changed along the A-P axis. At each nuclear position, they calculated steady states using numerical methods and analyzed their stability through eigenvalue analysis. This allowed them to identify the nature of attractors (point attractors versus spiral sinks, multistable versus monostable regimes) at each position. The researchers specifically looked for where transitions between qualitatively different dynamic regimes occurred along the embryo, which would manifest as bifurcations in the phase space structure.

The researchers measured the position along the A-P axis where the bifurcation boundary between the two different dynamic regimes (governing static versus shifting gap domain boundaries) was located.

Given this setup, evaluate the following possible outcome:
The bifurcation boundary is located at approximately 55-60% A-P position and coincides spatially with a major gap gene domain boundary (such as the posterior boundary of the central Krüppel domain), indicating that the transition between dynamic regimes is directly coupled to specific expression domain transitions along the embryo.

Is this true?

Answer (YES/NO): NO